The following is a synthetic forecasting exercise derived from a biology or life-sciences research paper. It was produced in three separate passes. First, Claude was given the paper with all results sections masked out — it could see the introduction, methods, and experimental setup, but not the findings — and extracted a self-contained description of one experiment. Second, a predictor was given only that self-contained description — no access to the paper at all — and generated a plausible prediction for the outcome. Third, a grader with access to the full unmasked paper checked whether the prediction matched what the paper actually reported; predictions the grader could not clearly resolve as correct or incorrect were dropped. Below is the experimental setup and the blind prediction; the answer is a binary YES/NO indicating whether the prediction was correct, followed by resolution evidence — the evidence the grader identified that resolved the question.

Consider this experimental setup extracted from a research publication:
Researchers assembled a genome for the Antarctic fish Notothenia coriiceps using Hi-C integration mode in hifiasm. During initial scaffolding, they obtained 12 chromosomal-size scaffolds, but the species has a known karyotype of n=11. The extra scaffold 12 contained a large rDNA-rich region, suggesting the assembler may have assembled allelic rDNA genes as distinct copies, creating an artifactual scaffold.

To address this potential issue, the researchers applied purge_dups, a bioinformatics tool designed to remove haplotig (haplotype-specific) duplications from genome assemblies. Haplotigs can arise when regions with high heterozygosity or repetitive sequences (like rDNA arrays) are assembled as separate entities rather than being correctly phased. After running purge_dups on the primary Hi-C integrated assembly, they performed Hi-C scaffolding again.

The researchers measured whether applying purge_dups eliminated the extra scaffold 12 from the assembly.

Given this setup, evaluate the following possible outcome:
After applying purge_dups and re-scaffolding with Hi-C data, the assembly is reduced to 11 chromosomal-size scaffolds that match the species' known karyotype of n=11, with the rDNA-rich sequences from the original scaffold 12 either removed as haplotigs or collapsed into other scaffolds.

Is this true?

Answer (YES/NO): NO